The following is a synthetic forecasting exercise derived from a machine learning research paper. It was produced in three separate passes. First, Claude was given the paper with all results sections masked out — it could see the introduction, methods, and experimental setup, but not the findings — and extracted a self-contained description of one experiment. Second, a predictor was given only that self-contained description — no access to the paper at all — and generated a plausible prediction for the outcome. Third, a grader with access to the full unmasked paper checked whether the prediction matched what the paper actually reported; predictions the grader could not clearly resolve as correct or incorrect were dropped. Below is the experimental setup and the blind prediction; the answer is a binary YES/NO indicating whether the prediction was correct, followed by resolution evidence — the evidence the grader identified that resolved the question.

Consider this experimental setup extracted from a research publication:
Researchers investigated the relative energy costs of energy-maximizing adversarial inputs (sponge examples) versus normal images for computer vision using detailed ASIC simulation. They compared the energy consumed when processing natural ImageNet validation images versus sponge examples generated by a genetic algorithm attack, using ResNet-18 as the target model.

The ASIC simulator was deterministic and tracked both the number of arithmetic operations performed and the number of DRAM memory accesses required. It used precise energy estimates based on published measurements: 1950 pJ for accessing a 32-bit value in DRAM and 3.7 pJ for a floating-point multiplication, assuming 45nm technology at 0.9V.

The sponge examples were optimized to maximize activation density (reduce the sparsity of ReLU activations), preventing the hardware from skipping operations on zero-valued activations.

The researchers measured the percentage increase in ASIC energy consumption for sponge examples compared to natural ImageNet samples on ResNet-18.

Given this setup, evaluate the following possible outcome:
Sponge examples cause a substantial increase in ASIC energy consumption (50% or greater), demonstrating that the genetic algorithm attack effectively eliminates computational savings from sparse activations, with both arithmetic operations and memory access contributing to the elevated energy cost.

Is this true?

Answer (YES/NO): NO